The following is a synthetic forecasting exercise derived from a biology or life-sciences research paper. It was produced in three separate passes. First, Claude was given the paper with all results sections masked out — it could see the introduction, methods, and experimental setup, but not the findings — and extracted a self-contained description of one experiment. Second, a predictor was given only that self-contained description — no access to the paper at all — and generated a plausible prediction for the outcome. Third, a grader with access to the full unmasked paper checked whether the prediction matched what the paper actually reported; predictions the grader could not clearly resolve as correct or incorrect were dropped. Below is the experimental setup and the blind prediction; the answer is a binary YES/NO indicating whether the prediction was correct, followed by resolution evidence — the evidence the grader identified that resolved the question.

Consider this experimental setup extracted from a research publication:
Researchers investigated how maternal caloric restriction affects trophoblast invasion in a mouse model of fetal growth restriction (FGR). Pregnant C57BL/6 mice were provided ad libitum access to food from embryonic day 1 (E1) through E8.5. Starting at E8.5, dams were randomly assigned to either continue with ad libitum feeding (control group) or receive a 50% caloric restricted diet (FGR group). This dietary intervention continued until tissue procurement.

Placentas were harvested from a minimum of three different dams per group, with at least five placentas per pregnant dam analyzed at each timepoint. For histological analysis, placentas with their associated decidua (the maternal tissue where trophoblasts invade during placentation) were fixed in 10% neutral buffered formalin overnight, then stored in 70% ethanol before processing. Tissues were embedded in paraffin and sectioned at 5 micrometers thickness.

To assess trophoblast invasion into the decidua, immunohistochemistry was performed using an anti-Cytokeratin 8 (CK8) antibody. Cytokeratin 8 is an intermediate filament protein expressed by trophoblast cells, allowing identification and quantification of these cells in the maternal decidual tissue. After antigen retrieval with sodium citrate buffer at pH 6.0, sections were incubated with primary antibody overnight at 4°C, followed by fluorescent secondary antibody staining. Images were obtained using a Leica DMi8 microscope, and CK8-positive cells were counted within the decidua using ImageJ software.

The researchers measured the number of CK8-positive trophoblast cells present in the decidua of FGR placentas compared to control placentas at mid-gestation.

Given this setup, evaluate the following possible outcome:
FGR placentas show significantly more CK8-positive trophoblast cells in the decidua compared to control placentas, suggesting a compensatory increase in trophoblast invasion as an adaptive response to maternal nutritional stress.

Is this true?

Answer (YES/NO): NO